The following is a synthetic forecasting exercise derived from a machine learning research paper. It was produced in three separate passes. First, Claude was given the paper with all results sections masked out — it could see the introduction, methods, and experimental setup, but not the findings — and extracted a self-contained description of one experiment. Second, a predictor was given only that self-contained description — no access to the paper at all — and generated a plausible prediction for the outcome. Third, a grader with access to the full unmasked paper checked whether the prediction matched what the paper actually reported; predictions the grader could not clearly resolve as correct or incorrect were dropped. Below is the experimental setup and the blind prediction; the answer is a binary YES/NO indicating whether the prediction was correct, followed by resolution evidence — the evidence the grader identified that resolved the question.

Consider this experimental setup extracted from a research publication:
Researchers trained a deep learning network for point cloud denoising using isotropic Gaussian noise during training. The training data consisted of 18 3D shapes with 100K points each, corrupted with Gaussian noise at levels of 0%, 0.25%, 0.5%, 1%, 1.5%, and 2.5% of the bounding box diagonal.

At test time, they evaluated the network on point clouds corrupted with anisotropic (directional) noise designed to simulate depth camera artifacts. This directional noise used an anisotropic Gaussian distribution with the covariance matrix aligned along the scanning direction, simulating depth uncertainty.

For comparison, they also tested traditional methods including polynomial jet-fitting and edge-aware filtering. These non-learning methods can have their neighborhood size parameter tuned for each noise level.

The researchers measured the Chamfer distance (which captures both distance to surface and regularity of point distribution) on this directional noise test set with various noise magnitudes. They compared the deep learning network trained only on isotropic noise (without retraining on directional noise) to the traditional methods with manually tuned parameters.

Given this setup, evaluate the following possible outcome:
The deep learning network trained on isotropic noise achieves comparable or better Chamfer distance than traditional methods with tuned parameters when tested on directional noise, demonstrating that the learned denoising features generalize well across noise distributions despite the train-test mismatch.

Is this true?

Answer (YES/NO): NO